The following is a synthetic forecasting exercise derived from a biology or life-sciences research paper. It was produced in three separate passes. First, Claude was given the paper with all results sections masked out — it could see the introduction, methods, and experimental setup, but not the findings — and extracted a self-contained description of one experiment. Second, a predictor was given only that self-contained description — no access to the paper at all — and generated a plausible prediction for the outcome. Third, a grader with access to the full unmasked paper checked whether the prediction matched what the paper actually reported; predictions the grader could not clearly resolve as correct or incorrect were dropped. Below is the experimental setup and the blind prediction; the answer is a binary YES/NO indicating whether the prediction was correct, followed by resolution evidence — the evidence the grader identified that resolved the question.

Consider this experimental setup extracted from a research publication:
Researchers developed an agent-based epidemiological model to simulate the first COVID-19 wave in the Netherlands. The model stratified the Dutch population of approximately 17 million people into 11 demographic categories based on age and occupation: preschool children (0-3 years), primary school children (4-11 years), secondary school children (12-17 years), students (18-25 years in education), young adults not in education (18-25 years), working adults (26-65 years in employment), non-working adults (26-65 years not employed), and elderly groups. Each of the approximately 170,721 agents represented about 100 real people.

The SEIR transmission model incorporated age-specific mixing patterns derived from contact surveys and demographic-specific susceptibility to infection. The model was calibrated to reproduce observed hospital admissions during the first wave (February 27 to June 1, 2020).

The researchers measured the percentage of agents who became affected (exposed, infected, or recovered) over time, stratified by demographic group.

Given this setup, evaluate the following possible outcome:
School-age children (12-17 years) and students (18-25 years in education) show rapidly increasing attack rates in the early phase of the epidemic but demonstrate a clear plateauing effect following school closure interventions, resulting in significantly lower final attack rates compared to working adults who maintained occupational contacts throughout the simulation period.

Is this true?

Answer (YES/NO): NO